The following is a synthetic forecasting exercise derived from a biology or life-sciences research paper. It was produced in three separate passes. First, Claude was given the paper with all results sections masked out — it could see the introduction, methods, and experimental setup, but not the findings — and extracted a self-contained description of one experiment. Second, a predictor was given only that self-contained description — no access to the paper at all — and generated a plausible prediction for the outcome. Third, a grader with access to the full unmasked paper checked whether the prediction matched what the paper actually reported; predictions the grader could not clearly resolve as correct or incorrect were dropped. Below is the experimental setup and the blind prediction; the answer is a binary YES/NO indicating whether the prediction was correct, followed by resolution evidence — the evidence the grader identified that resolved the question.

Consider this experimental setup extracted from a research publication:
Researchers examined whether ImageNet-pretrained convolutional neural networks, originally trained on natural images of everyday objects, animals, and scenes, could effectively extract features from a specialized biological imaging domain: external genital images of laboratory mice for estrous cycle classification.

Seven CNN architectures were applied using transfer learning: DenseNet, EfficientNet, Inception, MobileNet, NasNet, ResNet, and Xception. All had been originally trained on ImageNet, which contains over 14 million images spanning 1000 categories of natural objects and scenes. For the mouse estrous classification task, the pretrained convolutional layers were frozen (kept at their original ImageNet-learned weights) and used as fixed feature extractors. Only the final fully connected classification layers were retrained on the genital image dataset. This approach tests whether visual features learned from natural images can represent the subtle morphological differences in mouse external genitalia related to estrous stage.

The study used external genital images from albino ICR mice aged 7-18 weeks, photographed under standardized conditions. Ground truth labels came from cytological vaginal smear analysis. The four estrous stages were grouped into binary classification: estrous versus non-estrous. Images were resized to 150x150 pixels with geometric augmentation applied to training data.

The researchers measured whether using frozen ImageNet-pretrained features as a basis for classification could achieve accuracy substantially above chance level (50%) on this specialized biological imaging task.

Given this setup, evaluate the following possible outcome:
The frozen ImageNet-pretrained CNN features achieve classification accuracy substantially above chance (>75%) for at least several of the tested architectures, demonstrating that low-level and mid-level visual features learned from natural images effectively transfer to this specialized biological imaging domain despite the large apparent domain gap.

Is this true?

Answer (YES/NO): YES